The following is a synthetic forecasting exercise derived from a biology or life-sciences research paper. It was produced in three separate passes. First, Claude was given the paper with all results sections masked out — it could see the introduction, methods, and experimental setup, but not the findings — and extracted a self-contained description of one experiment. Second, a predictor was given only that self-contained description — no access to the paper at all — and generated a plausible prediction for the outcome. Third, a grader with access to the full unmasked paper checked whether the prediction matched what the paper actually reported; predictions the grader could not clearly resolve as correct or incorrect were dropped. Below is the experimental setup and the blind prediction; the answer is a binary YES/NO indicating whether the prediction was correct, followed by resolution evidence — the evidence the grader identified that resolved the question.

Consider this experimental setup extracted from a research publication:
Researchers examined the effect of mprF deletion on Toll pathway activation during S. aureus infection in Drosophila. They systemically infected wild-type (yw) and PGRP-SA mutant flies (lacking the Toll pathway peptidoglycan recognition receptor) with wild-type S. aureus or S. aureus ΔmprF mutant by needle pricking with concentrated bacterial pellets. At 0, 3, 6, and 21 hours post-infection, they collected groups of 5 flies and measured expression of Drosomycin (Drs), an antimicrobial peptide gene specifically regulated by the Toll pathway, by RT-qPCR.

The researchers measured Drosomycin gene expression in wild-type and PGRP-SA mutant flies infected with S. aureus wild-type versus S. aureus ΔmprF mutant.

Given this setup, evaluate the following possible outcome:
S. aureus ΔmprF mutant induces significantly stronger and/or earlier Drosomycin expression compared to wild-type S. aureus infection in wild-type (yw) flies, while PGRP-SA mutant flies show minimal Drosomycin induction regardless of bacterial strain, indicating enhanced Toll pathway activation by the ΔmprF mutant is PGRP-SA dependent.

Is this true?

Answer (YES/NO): YES